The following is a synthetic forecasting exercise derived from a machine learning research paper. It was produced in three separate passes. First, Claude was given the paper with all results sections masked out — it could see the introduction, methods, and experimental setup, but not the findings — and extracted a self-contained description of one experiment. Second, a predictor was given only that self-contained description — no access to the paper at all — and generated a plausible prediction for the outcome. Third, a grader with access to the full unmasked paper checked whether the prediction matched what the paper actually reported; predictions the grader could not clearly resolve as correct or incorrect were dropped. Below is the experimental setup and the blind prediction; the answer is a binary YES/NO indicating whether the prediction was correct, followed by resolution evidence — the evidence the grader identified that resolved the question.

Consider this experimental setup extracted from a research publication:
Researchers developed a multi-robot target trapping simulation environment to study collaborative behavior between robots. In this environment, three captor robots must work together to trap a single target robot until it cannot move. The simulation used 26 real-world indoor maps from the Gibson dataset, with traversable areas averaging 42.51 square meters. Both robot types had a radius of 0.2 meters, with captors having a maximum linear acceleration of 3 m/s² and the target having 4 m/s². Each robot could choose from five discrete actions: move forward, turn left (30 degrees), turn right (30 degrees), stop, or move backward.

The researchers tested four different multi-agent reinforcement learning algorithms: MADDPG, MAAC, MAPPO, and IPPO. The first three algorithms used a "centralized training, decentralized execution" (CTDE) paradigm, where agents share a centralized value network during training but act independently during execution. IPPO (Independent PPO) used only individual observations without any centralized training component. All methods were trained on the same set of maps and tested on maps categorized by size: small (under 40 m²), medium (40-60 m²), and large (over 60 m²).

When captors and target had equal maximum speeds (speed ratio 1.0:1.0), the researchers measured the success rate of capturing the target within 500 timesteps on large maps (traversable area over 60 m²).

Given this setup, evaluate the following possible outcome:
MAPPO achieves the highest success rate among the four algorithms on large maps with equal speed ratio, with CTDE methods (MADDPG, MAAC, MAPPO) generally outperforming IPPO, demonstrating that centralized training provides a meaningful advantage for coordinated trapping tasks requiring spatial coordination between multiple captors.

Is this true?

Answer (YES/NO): NO